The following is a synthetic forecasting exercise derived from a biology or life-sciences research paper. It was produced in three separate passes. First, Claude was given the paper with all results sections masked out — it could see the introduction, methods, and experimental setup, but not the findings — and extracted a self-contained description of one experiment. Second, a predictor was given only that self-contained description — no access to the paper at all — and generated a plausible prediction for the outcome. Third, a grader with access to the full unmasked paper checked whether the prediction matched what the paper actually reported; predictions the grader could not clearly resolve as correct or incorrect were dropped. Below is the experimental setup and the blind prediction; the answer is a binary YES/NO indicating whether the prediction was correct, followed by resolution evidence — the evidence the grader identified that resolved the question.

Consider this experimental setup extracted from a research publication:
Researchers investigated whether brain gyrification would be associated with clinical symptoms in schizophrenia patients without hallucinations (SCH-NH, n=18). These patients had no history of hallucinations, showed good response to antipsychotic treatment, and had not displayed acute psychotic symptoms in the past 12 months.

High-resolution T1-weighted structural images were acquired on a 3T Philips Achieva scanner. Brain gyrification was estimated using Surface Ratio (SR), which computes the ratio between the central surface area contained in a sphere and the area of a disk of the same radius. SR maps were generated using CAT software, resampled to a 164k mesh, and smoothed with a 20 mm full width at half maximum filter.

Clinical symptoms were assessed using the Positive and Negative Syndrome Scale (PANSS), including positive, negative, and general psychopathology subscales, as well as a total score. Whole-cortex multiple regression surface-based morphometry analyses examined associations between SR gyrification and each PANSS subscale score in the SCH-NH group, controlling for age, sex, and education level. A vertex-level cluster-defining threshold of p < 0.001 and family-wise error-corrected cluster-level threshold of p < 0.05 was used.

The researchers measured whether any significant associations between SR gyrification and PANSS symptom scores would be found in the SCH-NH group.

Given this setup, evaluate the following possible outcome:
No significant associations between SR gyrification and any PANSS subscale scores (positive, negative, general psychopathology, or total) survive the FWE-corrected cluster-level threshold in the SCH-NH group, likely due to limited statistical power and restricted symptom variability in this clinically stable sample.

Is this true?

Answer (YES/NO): YES